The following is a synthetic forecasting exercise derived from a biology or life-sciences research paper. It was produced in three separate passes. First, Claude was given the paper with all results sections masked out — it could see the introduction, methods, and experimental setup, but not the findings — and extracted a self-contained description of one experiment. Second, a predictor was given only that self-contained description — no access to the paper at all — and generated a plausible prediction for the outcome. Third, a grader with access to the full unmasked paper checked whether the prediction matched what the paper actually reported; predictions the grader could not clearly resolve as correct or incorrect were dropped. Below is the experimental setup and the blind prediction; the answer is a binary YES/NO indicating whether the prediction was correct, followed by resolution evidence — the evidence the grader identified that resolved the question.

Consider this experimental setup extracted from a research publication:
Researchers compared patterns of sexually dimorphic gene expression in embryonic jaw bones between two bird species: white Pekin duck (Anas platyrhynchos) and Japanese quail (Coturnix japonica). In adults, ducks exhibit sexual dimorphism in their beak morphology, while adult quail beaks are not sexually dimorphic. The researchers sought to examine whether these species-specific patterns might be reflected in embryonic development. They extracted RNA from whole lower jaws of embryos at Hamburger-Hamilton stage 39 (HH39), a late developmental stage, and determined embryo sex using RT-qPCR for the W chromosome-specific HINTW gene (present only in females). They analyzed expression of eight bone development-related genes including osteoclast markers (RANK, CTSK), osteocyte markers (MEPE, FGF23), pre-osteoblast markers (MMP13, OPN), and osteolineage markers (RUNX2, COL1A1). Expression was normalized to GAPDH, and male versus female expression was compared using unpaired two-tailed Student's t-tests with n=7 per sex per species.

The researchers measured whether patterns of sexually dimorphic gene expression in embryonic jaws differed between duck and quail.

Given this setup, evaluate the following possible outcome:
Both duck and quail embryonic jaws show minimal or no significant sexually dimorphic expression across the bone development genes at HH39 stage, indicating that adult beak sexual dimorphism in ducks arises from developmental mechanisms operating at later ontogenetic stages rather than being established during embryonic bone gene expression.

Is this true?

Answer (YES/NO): NO